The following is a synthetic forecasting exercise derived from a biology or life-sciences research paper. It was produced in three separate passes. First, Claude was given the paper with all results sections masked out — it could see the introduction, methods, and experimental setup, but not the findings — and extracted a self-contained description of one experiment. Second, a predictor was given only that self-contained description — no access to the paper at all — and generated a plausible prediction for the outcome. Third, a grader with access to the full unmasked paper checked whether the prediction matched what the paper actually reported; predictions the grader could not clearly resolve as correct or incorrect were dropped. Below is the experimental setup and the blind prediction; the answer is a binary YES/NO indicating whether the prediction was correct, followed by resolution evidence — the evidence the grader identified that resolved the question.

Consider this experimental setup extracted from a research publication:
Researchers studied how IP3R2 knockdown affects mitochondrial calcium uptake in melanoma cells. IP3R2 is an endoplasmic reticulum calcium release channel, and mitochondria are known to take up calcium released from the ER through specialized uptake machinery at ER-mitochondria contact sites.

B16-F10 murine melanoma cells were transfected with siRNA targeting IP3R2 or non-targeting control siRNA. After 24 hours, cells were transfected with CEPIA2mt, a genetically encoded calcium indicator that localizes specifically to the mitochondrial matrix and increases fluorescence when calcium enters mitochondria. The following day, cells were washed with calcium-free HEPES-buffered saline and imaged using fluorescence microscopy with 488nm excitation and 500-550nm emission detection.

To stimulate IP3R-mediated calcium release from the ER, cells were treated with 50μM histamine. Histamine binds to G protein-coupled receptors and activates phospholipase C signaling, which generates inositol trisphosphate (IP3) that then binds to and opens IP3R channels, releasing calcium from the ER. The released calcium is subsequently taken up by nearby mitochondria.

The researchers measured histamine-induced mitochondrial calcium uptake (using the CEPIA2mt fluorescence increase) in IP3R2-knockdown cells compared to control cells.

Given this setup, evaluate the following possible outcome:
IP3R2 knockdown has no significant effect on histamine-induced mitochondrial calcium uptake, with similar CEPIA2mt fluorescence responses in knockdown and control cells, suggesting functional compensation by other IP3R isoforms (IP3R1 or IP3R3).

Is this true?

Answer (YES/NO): NO